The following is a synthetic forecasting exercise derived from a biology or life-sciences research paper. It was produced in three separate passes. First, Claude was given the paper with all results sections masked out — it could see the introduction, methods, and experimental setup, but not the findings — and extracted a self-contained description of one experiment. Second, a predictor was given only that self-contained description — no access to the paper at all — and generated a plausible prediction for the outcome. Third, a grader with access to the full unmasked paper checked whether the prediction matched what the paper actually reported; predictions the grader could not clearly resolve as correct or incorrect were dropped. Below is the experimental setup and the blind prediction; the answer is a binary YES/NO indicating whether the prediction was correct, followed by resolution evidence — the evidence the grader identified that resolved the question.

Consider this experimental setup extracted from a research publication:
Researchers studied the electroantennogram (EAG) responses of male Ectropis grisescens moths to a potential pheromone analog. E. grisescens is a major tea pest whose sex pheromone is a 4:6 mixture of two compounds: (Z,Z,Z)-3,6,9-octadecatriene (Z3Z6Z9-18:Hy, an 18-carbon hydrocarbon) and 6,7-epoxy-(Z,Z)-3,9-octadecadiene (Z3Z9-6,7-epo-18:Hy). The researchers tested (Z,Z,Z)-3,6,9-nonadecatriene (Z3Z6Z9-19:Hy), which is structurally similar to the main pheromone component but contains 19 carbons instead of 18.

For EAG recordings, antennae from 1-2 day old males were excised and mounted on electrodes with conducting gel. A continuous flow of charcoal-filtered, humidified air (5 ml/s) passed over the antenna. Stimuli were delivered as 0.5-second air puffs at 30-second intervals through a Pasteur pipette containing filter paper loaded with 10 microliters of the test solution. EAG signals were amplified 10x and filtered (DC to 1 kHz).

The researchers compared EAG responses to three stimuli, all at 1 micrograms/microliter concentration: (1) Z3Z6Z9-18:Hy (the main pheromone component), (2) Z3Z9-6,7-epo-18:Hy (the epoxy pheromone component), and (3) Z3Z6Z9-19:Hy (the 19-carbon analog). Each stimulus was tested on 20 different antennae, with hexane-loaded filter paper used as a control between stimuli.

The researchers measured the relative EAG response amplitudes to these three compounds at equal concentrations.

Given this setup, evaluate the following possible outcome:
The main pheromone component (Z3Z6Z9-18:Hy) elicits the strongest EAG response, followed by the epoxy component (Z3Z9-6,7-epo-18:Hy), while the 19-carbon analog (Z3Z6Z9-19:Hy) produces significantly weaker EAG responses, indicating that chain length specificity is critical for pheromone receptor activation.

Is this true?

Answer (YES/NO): NO